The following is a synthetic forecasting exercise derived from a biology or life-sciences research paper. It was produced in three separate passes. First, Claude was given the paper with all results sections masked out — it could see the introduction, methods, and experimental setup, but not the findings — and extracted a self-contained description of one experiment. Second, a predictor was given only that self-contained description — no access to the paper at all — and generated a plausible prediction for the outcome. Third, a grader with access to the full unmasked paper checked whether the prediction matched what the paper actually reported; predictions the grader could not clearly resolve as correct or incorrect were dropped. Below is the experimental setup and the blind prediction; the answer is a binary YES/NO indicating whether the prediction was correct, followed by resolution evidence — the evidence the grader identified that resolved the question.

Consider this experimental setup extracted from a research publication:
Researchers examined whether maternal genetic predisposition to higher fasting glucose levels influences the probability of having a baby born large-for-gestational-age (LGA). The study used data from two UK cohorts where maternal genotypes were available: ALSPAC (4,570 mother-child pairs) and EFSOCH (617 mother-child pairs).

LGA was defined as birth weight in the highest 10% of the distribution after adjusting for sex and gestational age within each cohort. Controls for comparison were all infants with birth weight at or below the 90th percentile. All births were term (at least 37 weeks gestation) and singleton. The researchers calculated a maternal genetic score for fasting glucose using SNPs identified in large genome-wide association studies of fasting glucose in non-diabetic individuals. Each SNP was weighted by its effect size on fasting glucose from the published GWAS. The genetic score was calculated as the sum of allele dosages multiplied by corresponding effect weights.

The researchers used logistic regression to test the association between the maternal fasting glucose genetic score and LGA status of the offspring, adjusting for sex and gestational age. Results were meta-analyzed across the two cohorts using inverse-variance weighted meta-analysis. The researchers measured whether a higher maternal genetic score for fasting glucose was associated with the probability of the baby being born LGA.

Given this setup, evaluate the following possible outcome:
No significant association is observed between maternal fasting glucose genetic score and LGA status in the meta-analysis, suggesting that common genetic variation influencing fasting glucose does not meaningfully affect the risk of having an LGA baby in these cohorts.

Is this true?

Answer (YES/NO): NO